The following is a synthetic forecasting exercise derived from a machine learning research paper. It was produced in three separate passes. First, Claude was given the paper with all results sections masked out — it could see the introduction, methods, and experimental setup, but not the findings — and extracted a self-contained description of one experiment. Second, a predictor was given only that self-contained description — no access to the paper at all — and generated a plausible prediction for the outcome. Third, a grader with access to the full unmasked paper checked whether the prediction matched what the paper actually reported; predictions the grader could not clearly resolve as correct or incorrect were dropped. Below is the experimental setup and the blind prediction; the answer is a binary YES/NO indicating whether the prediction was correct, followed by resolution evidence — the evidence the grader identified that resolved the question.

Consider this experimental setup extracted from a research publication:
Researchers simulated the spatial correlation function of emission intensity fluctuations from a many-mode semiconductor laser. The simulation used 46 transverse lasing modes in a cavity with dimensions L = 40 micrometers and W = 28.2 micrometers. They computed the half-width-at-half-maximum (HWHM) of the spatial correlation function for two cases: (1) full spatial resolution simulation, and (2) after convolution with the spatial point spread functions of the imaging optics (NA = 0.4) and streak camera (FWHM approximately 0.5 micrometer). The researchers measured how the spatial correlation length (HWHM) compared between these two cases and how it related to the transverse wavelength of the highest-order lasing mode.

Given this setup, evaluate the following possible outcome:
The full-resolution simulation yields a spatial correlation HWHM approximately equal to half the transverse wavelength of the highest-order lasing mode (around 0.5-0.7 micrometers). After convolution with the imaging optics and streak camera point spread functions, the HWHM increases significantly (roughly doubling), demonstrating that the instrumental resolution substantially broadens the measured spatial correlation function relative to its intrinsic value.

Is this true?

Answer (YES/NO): NO